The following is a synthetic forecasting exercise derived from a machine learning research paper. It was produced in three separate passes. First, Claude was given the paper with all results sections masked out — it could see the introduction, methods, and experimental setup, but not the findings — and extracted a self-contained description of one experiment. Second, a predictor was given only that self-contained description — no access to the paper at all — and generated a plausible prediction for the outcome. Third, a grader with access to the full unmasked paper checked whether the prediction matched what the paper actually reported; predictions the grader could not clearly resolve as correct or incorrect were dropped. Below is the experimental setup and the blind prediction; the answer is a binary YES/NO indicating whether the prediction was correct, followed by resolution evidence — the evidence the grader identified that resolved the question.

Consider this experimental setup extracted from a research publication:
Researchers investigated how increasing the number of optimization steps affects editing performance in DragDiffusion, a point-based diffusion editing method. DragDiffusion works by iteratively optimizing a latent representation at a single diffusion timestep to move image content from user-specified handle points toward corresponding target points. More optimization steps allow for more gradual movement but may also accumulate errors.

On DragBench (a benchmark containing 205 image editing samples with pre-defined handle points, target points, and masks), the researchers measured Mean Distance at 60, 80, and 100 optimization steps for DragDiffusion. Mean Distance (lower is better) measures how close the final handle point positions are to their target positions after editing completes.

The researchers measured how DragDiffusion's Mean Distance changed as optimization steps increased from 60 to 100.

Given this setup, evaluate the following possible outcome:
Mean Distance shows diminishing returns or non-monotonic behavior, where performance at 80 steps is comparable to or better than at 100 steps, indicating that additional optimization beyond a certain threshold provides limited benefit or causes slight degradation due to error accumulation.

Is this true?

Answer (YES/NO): YES